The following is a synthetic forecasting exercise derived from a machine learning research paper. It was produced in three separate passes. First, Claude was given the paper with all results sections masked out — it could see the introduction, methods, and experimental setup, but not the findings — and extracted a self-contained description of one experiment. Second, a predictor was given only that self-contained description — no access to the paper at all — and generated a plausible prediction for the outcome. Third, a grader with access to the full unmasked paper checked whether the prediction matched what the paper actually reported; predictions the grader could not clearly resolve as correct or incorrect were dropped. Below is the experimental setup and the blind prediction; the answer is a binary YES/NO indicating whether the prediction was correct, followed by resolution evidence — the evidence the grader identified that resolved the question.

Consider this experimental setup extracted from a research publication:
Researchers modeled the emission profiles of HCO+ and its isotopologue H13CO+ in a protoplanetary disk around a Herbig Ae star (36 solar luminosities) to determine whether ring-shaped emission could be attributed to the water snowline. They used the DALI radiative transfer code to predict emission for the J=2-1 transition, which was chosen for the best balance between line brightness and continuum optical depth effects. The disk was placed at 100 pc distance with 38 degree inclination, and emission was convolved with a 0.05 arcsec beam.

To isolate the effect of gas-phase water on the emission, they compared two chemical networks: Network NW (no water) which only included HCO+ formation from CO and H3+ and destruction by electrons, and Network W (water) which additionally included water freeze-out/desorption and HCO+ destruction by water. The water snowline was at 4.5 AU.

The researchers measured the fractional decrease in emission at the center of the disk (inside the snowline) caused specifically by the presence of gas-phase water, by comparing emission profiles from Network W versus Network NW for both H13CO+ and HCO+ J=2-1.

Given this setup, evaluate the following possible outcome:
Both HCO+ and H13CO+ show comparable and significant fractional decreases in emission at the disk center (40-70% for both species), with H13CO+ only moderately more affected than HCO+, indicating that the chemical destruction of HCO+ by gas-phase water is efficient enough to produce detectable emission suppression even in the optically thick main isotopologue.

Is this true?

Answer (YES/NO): NO